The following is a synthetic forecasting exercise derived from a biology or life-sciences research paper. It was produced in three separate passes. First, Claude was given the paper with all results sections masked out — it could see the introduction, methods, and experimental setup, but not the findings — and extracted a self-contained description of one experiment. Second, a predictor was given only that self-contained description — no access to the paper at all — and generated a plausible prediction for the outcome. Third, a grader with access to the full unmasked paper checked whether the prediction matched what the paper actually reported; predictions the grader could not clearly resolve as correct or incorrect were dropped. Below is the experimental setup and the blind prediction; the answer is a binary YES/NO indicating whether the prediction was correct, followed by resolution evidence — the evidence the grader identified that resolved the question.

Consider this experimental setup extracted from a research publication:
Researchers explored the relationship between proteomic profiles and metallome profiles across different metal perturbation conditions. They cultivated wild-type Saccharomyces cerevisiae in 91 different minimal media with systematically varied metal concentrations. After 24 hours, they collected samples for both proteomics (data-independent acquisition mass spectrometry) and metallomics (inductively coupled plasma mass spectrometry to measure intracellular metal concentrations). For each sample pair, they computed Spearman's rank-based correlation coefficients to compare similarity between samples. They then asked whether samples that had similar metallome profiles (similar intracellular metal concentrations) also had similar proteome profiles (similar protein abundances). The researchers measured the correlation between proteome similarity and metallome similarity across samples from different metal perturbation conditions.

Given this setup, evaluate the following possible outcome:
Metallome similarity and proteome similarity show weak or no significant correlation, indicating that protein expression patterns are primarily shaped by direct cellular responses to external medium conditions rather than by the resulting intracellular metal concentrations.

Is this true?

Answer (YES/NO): YES